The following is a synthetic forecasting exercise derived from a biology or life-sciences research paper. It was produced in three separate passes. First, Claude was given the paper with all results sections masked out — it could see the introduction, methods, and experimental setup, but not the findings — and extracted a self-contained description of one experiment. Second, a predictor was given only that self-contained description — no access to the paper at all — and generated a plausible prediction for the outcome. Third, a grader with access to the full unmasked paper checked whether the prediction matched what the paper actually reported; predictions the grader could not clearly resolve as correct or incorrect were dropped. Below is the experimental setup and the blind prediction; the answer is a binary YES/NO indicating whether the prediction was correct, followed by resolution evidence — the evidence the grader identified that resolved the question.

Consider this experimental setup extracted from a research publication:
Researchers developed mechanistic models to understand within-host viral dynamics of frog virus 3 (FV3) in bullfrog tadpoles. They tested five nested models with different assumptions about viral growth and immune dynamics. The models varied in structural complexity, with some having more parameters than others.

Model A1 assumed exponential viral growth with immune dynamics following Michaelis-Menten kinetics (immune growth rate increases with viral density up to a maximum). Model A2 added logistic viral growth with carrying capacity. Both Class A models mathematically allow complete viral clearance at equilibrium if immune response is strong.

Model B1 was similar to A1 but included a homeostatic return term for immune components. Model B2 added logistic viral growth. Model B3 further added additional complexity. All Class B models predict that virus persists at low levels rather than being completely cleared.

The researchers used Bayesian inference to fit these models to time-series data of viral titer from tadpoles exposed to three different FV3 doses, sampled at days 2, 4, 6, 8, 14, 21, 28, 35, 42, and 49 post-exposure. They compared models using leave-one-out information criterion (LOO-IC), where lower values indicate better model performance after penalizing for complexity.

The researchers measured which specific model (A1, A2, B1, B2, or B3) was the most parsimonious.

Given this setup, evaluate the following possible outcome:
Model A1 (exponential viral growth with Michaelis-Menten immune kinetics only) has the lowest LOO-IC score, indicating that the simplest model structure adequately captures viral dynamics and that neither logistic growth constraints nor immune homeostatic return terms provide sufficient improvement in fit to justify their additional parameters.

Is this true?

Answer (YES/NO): NO